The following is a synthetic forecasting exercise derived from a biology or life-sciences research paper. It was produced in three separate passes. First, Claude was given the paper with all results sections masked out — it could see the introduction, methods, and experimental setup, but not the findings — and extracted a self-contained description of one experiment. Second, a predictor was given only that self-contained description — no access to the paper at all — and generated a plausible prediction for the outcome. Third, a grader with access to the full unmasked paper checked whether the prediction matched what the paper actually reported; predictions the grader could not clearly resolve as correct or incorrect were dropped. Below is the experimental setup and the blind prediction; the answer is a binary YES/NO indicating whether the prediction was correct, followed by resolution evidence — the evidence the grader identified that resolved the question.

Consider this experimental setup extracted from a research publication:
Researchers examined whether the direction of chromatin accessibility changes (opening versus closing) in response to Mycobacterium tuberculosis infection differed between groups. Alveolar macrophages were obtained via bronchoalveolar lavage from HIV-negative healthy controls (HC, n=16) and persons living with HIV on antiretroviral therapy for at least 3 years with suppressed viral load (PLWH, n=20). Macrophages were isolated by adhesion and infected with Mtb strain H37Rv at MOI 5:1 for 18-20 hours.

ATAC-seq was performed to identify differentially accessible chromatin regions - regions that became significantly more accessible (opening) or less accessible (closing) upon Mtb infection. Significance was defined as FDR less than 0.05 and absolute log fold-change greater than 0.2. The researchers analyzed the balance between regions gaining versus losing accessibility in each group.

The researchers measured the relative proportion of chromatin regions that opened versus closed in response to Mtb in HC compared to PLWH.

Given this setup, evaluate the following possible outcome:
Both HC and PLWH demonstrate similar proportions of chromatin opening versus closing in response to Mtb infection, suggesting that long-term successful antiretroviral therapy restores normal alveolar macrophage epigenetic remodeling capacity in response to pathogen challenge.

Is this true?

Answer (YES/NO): NO